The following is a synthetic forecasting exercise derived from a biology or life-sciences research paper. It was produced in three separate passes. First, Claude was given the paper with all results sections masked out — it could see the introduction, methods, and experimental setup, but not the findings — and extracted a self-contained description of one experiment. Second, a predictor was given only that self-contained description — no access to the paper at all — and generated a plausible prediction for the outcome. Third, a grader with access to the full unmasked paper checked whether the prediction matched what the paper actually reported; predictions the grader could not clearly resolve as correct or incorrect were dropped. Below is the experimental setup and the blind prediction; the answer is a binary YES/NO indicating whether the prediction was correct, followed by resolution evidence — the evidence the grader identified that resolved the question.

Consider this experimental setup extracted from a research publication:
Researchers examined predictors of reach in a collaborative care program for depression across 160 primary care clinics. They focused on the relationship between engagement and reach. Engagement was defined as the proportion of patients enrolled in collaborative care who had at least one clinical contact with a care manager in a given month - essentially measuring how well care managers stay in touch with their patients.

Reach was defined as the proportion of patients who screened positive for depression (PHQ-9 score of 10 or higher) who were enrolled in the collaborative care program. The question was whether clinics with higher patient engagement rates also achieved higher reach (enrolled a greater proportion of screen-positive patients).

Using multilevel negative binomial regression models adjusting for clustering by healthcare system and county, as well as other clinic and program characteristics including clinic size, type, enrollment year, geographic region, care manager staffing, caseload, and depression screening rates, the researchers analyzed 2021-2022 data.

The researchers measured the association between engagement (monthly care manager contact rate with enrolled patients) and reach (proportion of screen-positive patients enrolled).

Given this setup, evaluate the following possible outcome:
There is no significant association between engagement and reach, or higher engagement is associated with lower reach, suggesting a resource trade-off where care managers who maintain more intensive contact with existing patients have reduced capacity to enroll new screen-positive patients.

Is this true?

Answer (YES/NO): NO